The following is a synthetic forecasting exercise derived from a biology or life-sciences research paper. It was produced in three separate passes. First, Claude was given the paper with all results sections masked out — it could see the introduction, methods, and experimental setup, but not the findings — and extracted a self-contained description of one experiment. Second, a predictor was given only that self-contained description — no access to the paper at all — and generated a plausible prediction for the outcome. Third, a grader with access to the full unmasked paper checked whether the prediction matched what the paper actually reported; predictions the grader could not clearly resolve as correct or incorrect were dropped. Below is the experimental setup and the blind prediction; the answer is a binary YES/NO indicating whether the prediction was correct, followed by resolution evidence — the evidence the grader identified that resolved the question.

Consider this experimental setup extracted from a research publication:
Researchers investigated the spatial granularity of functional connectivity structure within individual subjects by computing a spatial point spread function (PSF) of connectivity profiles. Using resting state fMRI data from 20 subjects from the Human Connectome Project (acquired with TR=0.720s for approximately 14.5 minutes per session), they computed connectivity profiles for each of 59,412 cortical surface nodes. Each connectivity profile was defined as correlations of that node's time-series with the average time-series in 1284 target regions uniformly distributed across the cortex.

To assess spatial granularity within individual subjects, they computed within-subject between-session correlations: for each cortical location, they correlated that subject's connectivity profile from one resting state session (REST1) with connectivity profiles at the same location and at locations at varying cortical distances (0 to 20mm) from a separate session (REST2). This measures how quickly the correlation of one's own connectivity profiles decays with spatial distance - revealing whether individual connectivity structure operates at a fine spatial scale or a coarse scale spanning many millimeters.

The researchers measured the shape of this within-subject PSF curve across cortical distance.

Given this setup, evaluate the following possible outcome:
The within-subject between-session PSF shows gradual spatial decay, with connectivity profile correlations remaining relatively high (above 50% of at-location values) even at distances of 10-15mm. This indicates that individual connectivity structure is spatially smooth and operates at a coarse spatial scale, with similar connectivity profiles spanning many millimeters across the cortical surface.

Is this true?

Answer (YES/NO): NO